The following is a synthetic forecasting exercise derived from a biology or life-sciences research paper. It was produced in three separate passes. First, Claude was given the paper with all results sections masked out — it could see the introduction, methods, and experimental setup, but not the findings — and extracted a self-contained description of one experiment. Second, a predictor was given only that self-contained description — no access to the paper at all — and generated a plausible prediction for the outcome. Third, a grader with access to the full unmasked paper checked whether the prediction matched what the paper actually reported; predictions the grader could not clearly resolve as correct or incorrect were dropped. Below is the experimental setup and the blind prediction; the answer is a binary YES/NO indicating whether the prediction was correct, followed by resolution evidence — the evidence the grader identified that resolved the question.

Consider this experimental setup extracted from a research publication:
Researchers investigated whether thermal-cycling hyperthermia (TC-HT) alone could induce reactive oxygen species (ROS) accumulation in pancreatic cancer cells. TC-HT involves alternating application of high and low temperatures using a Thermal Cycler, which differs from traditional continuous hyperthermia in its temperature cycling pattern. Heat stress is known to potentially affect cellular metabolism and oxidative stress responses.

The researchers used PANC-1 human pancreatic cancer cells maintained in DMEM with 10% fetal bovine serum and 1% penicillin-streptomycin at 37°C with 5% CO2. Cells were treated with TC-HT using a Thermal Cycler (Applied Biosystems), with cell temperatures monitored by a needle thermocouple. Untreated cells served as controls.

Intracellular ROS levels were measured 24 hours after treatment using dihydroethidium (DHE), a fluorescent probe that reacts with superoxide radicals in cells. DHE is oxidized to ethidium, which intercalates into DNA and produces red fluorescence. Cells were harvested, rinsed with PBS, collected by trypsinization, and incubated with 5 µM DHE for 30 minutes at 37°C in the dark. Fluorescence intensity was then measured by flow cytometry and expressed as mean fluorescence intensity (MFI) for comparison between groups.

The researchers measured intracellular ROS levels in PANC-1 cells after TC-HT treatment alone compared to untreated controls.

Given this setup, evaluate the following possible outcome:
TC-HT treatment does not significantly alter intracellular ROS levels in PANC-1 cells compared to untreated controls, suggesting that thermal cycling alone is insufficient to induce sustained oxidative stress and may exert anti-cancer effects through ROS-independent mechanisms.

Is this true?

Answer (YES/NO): NO